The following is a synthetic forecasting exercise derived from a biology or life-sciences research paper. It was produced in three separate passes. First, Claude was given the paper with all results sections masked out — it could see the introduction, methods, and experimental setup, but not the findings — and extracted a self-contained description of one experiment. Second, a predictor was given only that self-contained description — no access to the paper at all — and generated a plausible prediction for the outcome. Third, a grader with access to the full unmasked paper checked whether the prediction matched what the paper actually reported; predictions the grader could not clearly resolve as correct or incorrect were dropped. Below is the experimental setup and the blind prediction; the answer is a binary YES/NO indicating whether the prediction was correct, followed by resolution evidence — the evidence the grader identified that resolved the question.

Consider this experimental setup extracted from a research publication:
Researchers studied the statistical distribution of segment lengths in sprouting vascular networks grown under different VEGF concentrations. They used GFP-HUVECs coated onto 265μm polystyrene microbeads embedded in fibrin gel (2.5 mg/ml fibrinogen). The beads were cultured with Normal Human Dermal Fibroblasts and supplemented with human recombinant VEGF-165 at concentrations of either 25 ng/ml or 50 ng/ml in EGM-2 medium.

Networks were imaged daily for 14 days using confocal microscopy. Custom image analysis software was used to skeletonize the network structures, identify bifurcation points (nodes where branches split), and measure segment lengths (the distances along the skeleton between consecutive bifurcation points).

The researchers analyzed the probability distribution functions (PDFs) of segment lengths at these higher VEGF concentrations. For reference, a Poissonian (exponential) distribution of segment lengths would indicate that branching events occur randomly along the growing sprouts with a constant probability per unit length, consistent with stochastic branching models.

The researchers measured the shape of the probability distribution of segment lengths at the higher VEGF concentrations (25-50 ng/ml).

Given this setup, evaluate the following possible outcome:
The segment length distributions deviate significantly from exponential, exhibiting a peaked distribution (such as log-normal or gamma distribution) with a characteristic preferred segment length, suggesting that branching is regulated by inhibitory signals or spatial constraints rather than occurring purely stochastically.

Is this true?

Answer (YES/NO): NO